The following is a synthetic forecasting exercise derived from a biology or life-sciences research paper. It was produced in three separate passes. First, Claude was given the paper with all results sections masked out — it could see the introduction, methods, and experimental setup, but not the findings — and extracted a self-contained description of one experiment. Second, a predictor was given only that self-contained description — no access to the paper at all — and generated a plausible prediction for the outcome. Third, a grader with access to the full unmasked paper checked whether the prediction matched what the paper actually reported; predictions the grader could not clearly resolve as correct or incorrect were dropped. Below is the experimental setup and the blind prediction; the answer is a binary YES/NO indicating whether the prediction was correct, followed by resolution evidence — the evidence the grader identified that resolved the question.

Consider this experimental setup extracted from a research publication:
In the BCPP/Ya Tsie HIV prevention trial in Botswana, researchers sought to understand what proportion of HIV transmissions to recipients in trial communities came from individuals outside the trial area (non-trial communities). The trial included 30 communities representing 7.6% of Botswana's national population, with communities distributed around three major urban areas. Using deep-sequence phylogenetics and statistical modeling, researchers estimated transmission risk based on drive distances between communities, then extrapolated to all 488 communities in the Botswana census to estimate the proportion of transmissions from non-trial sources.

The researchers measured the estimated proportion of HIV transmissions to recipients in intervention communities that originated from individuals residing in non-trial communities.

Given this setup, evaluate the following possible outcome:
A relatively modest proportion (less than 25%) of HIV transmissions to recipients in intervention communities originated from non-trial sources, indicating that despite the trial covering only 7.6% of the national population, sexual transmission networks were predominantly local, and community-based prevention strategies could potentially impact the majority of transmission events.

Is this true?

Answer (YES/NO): NO